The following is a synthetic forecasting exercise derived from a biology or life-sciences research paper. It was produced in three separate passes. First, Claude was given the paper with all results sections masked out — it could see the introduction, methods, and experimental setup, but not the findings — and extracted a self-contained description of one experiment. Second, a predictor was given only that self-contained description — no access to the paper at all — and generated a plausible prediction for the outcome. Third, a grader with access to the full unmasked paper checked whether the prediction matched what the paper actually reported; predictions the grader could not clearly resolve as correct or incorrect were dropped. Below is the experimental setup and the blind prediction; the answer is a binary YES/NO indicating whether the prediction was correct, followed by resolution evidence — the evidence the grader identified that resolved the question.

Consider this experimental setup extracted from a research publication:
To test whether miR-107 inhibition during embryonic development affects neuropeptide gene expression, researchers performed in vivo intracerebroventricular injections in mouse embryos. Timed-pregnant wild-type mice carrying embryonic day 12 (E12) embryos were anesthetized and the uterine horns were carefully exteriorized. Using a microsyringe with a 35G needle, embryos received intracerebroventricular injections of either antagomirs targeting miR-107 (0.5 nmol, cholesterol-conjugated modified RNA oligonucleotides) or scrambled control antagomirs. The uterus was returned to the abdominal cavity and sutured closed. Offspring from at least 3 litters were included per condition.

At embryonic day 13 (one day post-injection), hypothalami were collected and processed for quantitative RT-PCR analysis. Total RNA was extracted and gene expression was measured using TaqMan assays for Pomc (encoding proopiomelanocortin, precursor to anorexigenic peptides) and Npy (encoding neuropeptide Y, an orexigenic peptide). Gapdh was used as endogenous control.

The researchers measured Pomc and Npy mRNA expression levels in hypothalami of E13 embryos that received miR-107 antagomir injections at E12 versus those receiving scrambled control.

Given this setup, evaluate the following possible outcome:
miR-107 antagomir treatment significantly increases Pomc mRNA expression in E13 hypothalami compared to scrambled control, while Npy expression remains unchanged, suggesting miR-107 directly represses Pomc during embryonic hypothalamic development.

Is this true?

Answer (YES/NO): NO